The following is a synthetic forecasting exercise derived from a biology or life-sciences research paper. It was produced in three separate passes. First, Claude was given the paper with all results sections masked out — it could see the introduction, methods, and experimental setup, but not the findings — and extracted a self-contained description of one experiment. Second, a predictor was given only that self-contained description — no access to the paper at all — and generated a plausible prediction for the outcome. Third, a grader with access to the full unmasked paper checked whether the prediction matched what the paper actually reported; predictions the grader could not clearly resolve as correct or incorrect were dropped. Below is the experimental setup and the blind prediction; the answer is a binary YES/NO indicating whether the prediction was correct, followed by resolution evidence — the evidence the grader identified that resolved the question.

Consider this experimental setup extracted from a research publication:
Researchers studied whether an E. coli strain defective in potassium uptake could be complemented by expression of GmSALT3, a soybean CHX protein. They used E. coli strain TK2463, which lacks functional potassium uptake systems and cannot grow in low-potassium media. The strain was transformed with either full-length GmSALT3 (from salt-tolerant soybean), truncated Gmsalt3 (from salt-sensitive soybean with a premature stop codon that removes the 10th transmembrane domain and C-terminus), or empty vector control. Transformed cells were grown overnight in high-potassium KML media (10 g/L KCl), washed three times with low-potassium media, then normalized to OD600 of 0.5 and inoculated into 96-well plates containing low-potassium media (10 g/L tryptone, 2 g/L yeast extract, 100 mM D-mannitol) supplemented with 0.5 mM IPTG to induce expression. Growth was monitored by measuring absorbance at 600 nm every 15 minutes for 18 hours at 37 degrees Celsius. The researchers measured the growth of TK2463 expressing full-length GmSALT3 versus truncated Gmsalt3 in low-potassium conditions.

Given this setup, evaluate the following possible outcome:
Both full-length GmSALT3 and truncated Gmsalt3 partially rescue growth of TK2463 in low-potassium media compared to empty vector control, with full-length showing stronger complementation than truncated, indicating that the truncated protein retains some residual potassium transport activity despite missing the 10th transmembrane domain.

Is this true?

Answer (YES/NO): NO